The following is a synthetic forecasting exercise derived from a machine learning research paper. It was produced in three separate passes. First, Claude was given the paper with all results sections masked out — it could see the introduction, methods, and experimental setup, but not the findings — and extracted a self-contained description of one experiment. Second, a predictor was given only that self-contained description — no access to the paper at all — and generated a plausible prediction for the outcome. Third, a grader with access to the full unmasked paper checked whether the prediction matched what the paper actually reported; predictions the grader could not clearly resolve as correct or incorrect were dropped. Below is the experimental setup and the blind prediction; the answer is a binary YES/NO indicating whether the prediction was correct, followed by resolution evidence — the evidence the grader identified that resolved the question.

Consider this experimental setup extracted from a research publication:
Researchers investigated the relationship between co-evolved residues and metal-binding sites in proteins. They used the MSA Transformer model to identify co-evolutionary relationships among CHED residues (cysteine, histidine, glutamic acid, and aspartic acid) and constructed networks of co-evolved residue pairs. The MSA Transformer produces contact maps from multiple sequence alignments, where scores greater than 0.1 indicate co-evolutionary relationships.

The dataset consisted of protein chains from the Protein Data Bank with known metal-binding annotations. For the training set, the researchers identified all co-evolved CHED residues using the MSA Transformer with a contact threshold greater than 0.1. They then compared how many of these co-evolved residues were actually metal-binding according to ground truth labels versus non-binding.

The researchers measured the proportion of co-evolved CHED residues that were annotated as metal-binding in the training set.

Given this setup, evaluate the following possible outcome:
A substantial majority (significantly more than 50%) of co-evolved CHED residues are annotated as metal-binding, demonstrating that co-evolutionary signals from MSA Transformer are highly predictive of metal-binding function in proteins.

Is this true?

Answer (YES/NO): NO